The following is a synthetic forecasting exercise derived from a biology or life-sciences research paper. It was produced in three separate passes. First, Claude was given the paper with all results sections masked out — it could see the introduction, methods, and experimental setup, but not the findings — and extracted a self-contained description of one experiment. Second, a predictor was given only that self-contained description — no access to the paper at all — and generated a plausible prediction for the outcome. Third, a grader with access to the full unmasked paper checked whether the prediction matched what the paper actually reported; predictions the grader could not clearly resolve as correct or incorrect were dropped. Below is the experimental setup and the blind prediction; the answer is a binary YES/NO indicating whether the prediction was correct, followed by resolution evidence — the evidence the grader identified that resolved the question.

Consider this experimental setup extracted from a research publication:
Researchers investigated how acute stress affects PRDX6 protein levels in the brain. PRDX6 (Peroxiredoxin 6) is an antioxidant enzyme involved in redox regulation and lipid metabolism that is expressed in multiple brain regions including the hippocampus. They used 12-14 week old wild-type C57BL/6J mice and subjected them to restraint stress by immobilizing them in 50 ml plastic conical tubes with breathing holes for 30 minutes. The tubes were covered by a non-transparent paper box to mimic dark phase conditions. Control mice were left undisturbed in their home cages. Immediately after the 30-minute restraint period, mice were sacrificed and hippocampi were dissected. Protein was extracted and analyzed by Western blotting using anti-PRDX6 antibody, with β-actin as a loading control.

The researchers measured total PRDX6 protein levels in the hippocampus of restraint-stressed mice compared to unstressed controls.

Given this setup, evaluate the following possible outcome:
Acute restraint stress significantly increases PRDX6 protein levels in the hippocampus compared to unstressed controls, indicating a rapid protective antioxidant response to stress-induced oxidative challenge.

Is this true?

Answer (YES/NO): NO